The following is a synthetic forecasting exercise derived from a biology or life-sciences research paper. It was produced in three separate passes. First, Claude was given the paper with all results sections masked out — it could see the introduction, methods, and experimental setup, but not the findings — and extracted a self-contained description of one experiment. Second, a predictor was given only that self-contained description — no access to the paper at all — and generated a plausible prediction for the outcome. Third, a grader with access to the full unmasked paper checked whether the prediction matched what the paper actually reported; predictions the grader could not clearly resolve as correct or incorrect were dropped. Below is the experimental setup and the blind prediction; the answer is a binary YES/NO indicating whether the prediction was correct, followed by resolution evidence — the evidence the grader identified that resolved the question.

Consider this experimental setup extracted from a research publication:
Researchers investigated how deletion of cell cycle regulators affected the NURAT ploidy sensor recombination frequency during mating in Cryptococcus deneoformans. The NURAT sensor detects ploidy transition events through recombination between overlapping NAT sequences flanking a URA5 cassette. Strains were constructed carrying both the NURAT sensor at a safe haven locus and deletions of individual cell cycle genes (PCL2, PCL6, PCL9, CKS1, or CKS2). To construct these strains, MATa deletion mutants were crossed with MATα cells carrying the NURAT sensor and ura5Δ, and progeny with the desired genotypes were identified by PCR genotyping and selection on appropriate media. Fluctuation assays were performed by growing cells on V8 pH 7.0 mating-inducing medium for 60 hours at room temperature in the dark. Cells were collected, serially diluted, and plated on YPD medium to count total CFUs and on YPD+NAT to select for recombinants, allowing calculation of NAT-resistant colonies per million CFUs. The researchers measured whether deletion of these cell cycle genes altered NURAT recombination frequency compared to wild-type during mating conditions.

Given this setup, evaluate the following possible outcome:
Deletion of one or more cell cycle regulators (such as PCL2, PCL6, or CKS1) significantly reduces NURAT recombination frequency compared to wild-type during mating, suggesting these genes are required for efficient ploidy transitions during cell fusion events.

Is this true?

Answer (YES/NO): YES